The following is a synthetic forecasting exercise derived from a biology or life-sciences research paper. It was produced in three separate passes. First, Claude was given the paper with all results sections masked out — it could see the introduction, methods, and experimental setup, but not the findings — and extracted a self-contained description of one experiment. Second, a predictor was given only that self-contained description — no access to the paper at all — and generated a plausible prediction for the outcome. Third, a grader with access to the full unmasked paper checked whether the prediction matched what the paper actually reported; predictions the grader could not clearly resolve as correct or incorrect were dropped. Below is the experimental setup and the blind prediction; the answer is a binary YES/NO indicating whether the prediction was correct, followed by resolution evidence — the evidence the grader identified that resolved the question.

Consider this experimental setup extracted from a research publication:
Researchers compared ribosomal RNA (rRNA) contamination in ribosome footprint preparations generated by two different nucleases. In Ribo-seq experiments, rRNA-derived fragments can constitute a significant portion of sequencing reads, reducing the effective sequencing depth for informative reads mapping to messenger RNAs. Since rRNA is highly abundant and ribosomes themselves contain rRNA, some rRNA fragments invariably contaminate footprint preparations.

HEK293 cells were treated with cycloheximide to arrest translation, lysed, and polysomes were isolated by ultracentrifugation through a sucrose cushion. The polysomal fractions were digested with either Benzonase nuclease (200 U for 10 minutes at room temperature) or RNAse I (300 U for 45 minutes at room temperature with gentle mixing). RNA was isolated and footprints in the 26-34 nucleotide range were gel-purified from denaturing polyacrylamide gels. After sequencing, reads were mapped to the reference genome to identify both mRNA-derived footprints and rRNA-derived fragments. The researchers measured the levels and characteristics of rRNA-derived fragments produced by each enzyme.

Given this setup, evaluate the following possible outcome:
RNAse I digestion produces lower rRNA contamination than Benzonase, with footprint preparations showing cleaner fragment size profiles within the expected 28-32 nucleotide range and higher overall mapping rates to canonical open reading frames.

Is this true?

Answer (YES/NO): NO